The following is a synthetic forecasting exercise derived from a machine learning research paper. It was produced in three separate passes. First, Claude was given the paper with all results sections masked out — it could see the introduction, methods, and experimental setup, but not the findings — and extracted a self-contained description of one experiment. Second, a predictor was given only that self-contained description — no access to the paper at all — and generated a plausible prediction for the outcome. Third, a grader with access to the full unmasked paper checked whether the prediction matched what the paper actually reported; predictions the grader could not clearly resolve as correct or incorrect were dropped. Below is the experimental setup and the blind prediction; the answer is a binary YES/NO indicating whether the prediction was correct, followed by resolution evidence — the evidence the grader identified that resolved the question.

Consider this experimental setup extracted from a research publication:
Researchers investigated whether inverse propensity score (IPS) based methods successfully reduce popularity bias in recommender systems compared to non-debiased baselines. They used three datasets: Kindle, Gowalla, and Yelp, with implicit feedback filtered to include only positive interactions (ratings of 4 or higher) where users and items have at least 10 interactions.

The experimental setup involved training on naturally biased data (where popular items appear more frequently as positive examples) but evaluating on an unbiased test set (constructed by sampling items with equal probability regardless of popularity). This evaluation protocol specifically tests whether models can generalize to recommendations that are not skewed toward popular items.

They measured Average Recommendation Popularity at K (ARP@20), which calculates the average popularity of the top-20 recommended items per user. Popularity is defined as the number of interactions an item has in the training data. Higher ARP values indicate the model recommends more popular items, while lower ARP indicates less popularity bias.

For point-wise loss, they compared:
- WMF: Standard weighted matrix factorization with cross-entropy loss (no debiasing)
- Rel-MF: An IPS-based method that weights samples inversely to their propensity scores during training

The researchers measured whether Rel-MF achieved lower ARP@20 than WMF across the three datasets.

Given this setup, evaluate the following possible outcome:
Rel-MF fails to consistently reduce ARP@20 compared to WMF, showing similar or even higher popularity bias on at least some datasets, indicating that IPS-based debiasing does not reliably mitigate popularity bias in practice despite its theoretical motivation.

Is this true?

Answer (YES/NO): NO